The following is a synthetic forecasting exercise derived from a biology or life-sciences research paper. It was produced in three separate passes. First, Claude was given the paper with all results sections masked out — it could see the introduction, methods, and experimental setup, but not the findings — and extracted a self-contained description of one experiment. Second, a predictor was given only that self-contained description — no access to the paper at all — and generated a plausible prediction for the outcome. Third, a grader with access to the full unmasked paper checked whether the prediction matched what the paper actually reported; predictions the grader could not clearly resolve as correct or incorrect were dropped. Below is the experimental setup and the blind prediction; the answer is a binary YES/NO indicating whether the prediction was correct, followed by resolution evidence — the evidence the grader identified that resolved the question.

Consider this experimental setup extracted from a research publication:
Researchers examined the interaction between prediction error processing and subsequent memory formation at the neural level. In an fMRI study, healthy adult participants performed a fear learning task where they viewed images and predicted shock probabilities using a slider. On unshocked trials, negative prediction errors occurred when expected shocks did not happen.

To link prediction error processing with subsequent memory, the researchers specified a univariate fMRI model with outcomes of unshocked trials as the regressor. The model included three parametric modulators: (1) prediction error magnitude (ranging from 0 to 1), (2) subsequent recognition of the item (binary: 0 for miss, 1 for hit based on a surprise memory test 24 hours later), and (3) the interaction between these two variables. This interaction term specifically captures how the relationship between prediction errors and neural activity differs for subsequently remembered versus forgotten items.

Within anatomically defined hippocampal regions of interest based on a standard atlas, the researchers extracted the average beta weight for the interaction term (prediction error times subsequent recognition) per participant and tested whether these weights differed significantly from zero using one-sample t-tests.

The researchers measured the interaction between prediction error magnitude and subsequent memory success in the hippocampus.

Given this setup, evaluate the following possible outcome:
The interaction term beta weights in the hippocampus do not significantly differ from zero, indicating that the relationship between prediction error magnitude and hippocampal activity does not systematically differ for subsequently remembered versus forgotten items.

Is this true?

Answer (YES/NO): NO